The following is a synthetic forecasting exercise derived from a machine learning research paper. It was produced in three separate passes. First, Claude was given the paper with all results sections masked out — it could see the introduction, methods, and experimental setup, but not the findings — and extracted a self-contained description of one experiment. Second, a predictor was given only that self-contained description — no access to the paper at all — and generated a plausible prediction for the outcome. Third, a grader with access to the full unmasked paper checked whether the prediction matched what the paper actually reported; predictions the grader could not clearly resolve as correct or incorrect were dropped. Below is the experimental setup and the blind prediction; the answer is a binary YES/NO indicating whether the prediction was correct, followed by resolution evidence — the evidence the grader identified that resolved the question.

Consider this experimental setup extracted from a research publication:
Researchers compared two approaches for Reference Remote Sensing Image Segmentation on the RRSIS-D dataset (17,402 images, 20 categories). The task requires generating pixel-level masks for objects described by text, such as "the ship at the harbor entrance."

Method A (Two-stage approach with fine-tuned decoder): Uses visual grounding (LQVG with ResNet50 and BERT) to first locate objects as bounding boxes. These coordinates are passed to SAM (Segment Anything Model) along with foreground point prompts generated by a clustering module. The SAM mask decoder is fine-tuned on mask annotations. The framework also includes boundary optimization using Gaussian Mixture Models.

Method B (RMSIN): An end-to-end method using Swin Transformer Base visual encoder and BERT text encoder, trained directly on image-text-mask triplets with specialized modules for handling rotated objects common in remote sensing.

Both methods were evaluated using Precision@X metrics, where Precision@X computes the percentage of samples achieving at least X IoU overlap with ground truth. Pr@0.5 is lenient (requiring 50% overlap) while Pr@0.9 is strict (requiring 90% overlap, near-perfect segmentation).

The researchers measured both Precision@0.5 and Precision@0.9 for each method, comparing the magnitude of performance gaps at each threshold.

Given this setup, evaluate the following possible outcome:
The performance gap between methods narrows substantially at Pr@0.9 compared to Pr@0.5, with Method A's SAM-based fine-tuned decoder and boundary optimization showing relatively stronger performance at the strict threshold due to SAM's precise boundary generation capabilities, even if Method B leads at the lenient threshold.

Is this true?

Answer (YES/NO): NO